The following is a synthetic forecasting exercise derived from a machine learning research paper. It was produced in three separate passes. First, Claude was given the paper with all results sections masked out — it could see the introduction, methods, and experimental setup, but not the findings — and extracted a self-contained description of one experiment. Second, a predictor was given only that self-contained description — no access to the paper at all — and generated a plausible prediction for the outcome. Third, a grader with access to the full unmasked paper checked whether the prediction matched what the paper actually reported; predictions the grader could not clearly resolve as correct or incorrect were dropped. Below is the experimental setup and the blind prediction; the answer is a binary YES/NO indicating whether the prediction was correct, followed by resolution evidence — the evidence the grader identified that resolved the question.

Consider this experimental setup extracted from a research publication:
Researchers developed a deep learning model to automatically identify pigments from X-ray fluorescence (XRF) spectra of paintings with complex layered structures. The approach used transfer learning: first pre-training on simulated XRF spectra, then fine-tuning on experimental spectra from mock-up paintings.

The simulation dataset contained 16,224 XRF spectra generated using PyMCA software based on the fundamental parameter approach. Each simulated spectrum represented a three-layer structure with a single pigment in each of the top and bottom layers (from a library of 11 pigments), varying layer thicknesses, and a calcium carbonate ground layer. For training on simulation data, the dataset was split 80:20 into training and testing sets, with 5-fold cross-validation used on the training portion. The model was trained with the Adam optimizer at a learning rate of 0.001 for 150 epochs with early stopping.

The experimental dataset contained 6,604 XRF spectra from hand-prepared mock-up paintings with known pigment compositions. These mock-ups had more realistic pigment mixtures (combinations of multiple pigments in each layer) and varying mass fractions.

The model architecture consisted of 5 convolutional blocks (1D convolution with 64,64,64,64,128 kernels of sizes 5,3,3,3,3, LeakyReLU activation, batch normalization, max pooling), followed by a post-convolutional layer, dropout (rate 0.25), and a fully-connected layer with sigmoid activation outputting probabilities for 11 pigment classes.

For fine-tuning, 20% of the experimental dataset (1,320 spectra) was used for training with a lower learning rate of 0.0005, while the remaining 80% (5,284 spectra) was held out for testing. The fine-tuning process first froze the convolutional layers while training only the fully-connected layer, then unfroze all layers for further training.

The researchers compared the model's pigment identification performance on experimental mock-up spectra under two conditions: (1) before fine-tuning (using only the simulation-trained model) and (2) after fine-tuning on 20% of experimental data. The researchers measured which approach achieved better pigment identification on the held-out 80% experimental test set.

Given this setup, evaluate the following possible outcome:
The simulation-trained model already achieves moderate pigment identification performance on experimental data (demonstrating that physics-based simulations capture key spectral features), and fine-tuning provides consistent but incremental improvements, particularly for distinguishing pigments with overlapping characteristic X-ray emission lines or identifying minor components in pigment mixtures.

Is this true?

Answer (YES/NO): NO